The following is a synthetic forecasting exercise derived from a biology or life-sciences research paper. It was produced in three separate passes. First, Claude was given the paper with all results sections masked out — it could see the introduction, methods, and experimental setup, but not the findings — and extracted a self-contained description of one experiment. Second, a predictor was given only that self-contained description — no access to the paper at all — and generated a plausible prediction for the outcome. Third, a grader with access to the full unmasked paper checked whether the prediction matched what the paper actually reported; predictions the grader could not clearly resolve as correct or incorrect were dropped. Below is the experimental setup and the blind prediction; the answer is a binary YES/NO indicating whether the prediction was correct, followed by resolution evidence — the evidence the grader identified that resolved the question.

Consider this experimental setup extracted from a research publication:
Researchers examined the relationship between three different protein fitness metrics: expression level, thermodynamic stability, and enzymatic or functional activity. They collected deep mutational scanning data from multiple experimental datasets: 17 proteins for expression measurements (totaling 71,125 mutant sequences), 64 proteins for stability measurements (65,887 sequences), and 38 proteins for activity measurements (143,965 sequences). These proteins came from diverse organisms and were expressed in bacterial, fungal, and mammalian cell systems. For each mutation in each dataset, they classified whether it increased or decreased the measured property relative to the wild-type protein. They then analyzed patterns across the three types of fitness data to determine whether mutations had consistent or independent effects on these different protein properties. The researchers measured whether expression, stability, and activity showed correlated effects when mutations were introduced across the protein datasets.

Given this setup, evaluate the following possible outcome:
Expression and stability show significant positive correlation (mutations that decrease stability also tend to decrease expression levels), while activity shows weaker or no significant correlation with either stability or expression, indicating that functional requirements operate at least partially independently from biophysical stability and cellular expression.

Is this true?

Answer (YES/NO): NO